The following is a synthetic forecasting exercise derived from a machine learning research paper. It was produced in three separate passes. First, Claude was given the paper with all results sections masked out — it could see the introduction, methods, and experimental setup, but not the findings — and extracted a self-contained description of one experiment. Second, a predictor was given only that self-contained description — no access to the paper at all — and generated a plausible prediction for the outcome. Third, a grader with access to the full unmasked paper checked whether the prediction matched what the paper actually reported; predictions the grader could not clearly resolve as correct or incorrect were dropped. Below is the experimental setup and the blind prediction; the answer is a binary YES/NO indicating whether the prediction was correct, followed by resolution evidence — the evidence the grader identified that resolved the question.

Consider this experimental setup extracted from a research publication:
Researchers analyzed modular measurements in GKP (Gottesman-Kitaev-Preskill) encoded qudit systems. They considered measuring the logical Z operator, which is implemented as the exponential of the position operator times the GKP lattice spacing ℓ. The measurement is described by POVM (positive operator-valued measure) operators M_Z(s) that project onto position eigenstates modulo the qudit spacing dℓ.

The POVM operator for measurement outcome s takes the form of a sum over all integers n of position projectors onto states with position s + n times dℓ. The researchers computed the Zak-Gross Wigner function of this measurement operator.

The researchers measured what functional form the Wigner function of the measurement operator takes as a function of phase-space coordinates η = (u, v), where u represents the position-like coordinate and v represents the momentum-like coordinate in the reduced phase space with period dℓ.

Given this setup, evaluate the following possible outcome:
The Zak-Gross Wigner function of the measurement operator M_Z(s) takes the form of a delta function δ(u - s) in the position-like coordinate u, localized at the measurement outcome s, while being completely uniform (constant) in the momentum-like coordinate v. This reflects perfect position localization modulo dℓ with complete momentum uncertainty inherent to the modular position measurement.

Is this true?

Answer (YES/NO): NO